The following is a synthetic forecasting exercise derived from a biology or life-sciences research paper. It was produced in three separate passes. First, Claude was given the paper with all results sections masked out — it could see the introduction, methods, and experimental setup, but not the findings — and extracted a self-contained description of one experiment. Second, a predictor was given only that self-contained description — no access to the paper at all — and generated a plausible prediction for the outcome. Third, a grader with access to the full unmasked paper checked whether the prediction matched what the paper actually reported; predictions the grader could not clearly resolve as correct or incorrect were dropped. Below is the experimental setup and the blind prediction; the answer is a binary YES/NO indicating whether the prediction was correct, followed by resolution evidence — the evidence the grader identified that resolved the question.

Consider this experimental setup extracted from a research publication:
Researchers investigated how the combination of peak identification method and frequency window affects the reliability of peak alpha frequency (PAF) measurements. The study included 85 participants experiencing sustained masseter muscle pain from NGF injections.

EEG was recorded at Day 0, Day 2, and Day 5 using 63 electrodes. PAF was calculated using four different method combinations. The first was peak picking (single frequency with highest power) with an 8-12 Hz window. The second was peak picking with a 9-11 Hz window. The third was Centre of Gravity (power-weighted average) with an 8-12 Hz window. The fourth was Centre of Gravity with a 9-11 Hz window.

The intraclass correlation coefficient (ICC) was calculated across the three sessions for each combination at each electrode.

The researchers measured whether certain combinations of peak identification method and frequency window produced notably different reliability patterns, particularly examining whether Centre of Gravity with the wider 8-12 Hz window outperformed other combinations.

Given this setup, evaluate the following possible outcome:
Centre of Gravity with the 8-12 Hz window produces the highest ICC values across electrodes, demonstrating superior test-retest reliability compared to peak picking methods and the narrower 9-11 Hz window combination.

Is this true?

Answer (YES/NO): NO